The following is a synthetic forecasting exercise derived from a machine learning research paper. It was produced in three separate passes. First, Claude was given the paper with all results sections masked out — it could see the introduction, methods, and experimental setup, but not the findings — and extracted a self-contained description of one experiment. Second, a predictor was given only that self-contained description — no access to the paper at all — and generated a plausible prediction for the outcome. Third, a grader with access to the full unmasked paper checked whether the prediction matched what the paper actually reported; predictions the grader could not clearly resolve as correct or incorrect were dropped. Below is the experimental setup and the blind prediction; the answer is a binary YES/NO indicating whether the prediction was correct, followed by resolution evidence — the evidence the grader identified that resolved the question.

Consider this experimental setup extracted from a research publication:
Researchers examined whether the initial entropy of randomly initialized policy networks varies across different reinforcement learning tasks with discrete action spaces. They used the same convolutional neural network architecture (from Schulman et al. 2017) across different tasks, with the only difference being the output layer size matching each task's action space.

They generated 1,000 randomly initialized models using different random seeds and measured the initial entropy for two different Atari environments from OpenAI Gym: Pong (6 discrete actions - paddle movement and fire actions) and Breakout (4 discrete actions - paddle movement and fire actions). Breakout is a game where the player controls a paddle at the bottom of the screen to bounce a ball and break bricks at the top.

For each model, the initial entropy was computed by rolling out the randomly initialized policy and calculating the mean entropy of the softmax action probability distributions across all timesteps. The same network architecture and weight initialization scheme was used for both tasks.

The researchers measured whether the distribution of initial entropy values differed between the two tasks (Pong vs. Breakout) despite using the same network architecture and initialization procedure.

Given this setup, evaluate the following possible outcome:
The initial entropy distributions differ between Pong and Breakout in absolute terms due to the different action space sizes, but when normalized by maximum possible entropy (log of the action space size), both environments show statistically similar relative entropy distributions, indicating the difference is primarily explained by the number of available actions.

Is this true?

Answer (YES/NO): NO